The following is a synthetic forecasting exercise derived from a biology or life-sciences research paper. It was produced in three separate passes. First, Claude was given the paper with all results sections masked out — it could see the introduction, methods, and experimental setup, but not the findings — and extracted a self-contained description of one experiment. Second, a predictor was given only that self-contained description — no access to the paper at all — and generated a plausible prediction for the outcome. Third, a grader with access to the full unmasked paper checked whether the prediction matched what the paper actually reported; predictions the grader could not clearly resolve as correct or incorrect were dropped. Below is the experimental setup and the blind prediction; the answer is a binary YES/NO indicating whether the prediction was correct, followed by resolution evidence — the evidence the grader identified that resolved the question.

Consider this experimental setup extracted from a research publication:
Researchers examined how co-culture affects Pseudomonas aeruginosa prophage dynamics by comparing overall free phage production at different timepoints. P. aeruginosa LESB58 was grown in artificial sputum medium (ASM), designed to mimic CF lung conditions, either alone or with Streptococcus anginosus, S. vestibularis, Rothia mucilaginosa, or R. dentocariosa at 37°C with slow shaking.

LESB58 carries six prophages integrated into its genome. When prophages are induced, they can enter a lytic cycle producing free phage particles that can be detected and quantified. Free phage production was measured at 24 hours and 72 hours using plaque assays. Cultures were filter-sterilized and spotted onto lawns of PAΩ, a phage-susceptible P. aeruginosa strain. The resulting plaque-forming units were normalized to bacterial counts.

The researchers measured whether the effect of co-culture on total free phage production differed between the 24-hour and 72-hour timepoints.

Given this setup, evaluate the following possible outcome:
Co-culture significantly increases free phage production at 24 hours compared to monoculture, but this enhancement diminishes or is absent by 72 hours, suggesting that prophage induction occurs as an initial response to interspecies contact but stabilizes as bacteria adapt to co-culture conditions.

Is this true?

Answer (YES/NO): NO